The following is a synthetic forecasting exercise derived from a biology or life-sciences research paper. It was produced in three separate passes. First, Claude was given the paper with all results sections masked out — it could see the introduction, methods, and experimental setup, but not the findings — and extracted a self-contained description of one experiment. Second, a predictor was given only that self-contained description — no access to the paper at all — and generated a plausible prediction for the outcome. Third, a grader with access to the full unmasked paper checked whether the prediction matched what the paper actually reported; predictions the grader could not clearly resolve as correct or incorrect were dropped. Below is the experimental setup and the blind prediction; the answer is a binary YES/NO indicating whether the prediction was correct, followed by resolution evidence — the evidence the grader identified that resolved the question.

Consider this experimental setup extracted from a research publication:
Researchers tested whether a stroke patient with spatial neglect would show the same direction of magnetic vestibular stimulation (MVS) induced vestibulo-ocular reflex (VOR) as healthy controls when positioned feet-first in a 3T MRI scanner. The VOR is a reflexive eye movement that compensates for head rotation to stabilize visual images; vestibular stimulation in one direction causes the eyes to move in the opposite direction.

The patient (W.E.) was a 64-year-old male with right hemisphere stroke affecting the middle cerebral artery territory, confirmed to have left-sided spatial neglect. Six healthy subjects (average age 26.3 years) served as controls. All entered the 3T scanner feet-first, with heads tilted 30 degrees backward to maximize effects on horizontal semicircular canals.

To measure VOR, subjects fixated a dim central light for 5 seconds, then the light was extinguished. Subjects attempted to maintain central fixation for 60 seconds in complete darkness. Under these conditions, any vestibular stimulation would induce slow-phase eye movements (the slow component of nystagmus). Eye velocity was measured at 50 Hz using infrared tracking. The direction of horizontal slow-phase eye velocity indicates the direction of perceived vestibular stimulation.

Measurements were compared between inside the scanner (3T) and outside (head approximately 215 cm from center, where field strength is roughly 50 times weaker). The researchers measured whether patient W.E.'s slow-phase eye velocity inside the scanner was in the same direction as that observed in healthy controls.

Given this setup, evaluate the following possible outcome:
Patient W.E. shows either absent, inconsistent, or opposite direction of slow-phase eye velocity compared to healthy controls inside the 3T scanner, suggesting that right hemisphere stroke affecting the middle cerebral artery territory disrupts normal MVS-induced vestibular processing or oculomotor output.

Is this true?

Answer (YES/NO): NO